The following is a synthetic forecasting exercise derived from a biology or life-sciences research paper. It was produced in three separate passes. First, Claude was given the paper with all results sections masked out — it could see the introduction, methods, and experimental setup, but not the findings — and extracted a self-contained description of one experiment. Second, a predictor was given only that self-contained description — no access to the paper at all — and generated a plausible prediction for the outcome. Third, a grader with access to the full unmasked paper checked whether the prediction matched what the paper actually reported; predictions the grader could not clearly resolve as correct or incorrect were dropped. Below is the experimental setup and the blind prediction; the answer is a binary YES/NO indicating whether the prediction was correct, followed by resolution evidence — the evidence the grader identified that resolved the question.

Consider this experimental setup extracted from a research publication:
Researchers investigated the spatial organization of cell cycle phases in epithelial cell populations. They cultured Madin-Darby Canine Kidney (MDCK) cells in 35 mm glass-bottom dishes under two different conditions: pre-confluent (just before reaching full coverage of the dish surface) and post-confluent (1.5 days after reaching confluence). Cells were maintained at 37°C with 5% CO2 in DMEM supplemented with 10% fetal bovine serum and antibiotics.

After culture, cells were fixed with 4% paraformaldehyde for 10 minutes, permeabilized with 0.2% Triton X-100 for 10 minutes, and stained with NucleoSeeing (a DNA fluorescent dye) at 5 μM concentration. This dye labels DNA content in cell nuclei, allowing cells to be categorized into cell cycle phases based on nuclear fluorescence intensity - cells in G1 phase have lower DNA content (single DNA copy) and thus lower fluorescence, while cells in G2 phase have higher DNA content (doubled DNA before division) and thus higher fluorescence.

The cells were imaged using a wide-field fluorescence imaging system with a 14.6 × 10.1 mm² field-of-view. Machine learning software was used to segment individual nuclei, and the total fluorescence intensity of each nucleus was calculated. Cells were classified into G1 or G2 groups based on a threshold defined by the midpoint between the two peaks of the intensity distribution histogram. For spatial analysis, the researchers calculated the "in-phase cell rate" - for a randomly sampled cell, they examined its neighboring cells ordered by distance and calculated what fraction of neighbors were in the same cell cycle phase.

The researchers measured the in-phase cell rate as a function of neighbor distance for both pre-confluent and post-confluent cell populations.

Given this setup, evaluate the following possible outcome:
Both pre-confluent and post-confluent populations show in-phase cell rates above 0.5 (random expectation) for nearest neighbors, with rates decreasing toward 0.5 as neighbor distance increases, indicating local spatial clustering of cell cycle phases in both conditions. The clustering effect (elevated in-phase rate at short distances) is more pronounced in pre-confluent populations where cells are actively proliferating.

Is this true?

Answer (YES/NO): YES